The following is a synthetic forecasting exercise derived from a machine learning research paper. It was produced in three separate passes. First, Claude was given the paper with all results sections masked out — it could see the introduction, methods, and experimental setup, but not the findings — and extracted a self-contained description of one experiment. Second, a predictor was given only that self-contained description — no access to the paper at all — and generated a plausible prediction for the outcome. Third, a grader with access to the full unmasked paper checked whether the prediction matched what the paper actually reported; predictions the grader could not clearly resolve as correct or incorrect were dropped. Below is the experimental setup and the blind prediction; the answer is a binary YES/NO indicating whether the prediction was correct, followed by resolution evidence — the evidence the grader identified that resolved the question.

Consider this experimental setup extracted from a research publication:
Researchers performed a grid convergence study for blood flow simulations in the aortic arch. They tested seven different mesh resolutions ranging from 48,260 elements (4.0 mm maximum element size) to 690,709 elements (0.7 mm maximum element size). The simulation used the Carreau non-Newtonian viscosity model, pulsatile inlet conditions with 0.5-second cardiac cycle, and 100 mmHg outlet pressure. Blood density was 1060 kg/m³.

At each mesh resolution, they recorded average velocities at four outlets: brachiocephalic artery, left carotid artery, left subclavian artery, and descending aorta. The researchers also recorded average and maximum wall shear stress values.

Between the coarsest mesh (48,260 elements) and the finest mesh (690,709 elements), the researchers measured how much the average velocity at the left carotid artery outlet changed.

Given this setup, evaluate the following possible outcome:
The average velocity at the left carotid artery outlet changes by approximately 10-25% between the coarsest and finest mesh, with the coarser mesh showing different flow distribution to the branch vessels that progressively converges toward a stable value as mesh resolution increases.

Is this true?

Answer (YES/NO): NO